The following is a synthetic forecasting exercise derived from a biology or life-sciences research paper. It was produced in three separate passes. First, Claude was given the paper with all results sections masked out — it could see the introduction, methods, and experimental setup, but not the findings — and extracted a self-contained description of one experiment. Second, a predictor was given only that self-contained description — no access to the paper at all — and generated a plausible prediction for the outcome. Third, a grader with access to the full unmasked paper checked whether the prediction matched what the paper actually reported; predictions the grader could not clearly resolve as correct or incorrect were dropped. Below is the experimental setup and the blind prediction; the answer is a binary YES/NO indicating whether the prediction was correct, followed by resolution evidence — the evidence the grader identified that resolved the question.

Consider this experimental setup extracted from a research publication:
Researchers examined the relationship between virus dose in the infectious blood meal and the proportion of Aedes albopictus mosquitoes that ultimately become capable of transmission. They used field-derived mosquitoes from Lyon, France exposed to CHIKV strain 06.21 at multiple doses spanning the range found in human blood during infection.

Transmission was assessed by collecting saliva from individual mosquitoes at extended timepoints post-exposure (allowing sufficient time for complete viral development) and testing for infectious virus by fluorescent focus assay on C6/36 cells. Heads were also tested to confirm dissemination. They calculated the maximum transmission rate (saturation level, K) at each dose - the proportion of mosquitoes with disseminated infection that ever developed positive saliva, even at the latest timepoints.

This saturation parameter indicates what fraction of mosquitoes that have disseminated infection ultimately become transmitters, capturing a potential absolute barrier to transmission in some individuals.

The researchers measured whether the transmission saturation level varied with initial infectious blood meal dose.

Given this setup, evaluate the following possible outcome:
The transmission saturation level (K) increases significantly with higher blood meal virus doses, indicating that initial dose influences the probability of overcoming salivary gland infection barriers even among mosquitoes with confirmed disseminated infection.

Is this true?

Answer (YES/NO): NO